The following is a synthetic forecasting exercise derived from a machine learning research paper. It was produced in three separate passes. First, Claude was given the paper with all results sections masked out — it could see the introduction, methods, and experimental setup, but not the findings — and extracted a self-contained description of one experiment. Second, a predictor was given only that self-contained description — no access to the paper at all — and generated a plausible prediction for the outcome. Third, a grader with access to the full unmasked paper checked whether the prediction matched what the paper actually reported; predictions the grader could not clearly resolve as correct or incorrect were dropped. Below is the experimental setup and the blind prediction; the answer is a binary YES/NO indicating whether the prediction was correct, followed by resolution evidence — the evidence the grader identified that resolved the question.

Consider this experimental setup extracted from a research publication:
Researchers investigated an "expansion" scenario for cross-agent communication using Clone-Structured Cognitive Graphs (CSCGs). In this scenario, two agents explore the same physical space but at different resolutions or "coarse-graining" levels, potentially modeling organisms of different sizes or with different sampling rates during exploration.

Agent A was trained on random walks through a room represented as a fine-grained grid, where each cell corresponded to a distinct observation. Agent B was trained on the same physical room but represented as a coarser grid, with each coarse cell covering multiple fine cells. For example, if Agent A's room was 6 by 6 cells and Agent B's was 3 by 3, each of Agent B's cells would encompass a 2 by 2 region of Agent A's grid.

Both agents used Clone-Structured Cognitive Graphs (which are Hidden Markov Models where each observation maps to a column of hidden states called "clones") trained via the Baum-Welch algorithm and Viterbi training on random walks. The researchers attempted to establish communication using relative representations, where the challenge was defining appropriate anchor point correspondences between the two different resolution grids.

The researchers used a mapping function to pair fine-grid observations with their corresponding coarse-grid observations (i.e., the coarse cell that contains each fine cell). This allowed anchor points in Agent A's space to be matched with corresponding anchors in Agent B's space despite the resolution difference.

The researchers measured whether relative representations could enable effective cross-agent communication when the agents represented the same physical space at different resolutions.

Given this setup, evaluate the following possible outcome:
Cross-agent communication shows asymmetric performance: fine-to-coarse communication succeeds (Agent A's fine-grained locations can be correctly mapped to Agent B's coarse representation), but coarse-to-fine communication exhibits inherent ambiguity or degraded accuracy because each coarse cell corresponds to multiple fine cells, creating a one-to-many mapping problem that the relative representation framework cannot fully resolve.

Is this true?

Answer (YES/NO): YES